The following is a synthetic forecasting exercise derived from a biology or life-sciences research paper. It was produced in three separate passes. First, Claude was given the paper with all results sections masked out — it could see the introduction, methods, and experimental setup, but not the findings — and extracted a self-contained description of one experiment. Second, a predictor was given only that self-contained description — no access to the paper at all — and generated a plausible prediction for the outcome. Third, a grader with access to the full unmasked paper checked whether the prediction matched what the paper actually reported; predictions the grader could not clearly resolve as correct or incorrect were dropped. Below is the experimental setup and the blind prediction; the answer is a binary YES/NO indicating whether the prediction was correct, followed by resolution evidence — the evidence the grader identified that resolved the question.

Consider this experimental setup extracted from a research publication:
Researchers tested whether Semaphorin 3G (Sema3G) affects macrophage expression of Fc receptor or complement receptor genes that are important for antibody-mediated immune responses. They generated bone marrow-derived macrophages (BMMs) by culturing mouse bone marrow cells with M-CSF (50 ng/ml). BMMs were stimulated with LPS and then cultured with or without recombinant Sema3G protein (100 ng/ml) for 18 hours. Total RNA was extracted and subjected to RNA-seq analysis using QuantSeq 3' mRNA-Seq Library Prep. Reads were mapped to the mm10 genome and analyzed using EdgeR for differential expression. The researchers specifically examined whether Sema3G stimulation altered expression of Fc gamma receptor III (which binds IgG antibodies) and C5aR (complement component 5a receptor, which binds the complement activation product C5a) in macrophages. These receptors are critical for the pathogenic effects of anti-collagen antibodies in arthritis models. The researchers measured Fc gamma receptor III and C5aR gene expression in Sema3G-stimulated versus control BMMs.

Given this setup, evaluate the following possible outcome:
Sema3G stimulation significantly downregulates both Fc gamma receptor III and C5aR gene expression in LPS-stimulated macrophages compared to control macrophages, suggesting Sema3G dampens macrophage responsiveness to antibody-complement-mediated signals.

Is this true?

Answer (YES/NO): NO